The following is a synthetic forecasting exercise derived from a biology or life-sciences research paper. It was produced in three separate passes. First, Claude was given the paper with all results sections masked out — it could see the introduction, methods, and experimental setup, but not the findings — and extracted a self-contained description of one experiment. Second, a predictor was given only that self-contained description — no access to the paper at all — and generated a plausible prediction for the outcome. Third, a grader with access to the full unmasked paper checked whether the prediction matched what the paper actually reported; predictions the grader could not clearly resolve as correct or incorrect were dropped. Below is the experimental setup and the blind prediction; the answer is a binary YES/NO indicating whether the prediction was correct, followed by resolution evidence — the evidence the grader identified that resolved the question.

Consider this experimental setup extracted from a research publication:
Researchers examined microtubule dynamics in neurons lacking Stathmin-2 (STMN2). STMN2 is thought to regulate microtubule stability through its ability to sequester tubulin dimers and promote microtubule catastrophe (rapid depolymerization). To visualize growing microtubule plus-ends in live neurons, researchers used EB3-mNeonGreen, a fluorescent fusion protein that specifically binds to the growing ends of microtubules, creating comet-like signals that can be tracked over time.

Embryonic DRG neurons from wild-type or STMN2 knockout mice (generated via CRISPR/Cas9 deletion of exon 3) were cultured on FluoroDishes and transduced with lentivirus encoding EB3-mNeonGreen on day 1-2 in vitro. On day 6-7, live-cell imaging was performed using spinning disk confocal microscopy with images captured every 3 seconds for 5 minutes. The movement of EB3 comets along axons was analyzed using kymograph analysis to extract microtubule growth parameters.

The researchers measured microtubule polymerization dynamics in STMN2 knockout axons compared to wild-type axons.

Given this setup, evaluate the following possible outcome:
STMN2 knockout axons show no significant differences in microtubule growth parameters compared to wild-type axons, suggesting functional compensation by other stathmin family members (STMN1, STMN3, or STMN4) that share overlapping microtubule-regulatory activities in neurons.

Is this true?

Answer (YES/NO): NO